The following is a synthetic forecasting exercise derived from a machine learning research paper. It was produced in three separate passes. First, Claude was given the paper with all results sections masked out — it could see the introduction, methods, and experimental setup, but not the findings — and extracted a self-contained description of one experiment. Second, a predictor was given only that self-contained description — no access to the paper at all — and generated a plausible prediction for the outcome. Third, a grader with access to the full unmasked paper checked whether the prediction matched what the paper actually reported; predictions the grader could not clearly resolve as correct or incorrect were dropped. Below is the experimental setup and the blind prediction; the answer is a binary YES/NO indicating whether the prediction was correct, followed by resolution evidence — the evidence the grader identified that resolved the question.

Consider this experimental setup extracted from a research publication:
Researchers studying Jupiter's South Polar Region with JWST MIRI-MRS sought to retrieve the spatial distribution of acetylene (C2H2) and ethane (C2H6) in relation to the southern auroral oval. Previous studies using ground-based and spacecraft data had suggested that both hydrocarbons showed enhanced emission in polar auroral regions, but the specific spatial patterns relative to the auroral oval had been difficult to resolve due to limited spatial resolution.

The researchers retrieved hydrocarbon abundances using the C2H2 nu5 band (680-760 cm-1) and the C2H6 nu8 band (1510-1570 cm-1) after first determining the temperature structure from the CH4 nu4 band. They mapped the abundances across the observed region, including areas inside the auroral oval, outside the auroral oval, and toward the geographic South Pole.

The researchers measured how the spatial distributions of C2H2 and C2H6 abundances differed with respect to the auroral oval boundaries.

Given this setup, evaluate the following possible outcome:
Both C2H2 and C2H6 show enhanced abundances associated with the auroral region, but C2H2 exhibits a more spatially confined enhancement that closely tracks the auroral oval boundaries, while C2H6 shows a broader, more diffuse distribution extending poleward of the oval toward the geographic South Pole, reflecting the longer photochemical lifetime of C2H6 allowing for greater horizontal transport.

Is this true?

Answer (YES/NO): YES